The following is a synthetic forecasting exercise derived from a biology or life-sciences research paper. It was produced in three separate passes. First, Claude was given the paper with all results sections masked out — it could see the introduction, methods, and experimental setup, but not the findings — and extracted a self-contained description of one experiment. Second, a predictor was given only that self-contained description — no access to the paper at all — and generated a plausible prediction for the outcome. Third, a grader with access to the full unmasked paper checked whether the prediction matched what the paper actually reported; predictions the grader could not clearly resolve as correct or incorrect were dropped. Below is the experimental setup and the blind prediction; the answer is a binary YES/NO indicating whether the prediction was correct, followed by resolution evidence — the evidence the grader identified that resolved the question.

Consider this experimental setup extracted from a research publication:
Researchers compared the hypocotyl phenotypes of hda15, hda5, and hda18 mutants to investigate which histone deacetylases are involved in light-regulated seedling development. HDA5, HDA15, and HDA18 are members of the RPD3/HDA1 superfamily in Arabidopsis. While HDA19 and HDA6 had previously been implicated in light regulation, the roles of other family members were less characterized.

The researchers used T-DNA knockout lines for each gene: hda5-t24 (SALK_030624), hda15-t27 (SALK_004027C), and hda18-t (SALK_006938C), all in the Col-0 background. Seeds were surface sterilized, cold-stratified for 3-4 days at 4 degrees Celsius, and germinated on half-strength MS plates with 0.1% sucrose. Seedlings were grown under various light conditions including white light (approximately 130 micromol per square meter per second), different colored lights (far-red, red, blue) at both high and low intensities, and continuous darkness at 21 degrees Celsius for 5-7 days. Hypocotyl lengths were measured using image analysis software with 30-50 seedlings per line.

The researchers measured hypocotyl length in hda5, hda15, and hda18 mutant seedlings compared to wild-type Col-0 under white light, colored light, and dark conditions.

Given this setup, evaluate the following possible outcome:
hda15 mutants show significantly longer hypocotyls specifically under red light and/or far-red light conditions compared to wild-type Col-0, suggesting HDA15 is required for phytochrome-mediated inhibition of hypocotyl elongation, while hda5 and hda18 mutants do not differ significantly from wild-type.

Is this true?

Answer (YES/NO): NO